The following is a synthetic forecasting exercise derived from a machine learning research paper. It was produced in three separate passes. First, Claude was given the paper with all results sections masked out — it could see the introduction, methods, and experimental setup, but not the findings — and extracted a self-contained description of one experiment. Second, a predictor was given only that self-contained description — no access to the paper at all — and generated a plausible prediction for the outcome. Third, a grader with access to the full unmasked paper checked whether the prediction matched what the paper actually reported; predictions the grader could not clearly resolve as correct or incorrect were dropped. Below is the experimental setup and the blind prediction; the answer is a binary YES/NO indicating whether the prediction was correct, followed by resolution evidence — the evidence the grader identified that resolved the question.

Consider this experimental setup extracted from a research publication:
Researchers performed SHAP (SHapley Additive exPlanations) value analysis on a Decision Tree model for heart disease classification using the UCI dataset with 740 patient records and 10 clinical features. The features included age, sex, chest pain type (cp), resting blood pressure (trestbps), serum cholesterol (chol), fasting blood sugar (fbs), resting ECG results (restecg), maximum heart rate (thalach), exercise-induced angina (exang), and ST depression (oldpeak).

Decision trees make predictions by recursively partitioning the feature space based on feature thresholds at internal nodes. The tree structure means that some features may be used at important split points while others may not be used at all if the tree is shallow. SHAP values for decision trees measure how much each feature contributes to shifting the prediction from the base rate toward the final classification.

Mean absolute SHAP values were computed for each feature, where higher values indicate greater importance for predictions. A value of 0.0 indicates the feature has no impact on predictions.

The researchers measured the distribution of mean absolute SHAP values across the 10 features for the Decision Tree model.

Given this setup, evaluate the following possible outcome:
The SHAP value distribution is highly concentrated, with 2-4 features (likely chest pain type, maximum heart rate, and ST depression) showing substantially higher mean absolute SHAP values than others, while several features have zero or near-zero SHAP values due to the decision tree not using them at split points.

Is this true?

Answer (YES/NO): NO